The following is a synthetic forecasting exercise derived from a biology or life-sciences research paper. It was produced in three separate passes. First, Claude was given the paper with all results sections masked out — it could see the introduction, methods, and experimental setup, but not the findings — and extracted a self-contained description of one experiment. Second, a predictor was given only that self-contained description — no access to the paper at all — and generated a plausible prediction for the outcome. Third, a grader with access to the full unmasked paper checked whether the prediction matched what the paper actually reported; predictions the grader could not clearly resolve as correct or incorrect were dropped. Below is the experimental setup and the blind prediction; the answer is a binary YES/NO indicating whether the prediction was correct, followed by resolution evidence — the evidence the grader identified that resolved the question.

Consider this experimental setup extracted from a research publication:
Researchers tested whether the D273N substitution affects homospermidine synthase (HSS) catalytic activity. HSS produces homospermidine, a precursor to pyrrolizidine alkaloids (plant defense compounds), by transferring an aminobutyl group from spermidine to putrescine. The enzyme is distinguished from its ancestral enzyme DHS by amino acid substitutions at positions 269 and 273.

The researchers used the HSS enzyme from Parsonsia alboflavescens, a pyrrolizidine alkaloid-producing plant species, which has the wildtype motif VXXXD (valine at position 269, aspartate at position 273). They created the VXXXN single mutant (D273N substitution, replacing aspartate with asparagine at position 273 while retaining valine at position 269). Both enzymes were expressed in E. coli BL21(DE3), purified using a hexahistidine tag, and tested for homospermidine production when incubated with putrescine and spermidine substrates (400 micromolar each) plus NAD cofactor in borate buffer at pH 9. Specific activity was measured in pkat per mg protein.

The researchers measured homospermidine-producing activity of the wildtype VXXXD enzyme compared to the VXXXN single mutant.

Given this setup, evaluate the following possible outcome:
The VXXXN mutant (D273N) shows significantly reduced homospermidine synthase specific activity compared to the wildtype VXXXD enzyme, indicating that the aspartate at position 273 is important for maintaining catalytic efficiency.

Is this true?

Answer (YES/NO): YES